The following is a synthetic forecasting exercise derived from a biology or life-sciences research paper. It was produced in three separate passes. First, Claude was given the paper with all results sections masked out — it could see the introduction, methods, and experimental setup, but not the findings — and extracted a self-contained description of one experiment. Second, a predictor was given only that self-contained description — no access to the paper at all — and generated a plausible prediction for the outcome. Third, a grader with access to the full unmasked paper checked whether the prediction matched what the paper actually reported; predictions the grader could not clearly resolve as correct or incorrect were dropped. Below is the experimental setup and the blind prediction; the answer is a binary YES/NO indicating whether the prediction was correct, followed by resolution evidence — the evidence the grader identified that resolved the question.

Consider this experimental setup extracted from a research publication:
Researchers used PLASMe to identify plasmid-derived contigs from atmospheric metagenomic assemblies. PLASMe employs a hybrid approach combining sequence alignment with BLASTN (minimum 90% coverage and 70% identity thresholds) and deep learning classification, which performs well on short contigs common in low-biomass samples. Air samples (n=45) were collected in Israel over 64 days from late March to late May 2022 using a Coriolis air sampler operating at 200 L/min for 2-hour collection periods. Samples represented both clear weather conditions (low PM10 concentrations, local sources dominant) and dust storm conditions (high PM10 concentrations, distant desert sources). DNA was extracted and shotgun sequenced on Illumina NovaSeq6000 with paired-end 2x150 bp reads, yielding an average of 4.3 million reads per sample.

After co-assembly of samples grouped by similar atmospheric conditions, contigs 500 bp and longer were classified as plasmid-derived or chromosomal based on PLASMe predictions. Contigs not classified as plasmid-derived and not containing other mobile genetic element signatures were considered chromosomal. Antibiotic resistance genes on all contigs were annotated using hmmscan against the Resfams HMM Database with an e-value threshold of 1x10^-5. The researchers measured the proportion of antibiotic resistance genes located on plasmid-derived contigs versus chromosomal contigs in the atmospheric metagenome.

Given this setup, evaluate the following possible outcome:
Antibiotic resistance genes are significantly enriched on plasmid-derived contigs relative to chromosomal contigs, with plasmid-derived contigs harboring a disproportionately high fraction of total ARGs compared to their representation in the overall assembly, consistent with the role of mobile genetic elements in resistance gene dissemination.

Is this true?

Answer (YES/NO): NO